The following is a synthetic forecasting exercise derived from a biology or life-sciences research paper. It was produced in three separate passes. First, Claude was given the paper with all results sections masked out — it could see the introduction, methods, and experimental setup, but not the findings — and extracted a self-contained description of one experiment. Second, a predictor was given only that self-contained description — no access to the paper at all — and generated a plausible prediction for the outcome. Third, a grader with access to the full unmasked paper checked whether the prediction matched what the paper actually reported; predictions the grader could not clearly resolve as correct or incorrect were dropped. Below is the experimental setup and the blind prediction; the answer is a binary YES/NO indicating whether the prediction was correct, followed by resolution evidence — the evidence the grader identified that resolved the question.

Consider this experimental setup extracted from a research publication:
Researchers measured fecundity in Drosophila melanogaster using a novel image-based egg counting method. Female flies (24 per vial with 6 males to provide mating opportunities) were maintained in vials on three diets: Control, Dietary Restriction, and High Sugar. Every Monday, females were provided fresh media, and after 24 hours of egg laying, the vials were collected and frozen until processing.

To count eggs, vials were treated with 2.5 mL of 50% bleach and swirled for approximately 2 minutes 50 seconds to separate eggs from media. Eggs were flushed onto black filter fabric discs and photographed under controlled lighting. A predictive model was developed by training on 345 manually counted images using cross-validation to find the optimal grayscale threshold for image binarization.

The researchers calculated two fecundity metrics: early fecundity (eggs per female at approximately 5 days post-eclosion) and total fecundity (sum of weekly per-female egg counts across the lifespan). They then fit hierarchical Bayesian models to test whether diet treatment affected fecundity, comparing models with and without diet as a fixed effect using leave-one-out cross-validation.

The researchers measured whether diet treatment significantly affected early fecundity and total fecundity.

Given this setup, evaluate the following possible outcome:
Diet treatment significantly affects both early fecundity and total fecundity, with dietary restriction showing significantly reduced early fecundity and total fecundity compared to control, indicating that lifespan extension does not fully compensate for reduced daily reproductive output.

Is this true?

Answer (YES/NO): NO